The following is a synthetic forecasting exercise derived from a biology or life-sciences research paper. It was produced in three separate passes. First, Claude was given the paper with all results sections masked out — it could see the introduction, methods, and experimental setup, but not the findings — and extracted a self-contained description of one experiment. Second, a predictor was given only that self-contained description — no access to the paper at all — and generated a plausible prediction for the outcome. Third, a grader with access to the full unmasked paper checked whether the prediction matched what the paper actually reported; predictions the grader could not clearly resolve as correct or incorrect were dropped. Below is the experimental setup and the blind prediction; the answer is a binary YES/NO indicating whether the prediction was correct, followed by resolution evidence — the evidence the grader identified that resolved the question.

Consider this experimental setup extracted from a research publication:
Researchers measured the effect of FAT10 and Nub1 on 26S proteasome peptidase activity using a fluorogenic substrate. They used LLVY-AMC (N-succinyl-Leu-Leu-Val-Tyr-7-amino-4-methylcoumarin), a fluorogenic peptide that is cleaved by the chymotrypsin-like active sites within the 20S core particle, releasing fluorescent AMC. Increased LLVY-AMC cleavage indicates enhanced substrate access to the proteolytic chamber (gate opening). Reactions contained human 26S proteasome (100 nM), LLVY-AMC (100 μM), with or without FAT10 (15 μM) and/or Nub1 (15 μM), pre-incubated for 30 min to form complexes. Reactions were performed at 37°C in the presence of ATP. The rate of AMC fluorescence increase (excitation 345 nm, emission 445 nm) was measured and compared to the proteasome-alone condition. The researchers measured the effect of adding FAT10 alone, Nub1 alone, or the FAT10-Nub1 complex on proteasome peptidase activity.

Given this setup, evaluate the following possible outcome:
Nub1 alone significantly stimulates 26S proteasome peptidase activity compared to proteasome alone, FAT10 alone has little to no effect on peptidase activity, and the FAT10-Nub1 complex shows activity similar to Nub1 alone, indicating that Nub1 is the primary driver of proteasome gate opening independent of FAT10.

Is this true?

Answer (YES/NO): NO